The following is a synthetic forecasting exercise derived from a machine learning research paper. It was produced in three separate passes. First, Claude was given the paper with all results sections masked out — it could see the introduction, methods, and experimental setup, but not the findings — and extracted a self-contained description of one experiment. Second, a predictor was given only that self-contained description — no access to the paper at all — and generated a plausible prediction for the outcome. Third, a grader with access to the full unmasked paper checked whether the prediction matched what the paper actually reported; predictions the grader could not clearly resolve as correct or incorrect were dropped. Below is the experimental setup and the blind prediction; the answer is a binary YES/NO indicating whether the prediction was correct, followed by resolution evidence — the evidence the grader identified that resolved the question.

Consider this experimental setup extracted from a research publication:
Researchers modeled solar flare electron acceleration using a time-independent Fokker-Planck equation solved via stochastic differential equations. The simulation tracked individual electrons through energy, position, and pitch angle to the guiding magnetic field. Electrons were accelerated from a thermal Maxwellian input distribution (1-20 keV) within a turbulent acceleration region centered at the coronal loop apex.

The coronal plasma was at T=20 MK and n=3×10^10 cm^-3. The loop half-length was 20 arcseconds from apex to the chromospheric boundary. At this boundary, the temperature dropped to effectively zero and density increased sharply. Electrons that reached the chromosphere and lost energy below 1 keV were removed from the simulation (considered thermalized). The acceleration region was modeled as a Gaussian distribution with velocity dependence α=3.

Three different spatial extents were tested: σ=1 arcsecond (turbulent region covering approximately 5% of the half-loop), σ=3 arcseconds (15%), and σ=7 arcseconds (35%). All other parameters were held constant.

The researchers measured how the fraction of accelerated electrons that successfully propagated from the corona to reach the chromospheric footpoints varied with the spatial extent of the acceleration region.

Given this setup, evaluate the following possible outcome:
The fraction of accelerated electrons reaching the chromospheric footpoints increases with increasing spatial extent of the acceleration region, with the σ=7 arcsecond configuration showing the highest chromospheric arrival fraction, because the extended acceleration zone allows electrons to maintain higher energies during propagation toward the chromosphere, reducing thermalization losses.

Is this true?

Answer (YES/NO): YES